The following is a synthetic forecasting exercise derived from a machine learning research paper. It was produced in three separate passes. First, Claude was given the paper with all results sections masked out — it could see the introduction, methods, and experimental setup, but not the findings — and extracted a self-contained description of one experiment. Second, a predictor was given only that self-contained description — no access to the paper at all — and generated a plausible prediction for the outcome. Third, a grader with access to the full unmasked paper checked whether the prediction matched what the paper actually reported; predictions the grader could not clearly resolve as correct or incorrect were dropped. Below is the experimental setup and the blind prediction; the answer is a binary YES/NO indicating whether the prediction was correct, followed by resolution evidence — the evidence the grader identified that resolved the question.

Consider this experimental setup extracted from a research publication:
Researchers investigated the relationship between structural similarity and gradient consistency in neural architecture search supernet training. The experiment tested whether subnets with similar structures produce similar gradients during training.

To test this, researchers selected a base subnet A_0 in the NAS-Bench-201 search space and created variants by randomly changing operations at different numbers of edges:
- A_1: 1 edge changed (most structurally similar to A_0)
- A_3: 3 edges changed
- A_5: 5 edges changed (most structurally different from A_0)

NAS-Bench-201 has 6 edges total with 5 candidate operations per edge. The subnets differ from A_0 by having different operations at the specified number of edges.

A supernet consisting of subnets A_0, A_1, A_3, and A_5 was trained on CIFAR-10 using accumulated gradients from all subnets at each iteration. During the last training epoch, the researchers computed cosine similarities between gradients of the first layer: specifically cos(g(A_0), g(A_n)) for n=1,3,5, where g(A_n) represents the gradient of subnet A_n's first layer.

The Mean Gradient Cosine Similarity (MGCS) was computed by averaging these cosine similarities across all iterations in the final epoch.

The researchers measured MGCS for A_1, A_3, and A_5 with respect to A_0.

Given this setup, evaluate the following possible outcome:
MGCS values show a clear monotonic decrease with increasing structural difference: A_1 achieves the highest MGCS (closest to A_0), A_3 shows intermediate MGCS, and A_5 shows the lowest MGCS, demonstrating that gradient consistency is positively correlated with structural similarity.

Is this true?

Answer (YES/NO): YES